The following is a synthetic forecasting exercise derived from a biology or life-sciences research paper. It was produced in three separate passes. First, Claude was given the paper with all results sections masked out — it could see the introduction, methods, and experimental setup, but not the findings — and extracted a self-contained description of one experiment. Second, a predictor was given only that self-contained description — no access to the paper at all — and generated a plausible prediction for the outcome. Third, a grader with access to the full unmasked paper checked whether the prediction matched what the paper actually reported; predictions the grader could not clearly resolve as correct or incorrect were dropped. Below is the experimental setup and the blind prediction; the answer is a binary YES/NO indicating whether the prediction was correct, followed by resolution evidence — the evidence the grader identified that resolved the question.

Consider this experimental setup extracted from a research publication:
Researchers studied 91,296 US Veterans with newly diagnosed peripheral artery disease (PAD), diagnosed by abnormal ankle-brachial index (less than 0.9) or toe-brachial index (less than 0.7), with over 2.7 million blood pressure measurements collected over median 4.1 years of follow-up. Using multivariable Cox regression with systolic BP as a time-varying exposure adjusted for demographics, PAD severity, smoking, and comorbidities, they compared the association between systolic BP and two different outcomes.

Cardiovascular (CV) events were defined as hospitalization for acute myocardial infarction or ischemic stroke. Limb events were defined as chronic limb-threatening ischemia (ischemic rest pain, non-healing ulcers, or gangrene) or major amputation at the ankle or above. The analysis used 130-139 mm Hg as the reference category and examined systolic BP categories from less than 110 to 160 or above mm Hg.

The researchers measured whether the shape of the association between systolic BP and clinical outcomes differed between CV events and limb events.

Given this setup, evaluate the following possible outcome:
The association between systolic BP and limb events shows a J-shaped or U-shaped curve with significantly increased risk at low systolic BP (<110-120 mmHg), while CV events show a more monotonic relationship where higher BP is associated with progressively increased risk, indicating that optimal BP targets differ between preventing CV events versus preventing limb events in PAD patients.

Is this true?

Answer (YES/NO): YES